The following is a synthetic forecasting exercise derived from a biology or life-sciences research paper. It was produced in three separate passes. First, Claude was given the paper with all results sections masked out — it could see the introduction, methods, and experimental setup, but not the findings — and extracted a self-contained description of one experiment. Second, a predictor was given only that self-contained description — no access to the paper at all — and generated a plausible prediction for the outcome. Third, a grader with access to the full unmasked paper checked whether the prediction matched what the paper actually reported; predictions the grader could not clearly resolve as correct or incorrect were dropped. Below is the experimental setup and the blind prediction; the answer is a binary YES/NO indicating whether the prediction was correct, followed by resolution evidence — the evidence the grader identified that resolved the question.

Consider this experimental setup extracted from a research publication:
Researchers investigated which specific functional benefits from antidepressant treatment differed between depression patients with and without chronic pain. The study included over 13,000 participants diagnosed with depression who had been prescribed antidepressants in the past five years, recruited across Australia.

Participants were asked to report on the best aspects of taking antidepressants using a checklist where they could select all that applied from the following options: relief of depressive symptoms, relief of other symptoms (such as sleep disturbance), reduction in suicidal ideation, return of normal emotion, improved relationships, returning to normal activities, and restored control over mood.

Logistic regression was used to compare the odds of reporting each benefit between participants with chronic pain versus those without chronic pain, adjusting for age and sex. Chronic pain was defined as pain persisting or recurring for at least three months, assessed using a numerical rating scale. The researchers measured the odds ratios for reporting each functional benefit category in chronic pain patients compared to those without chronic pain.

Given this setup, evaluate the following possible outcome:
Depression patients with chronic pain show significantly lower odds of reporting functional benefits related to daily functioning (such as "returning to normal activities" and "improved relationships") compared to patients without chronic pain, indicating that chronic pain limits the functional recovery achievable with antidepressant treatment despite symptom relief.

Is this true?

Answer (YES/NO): NO